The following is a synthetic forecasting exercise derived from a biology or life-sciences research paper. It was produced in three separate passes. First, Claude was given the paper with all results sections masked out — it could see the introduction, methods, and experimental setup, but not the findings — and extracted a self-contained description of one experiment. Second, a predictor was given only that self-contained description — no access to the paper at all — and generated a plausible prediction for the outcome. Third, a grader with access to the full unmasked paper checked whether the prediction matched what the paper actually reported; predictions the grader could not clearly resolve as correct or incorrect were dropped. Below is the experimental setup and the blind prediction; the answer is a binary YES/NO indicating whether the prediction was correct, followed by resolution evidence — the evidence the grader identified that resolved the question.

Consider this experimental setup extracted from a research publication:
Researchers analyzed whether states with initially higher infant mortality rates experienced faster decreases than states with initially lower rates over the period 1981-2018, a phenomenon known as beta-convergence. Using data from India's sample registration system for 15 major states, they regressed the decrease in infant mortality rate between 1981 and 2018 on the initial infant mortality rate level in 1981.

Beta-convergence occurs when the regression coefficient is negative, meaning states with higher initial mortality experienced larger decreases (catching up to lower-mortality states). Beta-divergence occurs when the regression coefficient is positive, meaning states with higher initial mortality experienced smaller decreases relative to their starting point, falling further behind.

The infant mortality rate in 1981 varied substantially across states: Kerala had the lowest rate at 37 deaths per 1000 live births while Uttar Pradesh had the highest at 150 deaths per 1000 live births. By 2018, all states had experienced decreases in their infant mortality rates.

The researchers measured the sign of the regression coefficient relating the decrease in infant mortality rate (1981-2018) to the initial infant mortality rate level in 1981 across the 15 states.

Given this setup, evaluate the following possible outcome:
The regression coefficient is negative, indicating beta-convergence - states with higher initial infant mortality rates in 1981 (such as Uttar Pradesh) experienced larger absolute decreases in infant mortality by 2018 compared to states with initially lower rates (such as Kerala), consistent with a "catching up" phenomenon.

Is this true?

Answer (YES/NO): NO